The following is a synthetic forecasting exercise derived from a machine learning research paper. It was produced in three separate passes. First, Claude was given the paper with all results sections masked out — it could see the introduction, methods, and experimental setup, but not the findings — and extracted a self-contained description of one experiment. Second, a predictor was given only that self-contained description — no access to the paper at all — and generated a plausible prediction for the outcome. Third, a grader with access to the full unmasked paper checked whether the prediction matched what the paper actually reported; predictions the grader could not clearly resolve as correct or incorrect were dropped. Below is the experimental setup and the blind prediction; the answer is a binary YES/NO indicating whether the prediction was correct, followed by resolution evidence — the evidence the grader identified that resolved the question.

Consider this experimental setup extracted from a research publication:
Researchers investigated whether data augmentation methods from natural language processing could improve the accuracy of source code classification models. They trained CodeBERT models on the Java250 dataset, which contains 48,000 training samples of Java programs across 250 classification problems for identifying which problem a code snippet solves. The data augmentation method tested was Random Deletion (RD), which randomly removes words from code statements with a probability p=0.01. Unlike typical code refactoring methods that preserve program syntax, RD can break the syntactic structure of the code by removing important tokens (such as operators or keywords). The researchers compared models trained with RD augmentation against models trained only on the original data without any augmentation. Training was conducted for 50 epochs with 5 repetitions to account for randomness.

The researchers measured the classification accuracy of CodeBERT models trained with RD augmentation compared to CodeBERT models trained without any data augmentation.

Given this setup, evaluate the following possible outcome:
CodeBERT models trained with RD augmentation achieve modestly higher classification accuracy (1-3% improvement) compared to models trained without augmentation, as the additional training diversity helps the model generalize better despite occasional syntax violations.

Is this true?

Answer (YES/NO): NO